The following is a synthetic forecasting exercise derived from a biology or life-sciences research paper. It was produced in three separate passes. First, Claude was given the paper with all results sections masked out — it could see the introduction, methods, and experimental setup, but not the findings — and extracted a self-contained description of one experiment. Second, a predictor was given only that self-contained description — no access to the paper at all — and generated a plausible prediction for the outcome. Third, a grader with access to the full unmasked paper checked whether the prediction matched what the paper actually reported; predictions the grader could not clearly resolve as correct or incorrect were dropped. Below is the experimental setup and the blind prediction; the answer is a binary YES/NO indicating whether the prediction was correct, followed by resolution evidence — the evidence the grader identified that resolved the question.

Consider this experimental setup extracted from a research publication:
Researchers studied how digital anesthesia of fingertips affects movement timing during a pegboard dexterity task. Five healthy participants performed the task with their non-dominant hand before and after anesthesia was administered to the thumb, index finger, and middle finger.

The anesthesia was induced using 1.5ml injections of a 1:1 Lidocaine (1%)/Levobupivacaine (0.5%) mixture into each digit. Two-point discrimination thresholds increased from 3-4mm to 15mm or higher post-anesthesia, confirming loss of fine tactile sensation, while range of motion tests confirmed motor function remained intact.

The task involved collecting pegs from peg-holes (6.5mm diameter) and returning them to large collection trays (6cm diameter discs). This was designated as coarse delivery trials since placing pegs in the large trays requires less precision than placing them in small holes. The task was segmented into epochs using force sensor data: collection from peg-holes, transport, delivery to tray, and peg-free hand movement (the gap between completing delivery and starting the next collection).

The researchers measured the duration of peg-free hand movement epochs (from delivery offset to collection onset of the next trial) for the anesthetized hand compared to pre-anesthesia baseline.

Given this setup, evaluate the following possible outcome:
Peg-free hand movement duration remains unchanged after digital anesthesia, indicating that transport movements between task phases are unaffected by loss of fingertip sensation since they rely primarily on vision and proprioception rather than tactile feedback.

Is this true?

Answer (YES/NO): YES